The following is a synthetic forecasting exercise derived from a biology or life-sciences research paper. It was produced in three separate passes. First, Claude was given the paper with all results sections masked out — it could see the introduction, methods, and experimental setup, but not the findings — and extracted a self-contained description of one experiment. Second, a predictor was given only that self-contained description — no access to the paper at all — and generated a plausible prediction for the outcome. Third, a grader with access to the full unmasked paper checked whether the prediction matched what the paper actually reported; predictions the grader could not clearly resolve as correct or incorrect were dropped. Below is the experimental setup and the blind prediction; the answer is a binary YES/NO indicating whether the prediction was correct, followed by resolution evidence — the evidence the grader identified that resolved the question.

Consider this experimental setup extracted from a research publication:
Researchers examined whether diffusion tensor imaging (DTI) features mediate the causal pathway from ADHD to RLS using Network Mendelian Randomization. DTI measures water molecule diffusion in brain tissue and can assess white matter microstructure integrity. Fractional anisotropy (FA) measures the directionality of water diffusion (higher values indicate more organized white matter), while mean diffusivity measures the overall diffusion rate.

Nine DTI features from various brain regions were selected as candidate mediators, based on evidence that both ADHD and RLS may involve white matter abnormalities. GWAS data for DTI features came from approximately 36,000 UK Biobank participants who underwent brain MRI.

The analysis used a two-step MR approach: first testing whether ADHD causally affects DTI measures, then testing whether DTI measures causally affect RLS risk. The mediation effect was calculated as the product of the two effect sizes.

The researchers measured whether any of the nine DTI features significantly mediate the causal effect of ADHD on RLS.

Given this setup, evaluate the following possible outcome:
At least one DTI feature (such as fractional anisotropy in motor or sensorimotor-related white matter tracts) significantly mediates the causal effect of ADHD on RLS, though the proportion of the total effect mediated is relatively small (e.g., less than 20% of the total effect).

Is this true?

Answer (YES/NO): NO